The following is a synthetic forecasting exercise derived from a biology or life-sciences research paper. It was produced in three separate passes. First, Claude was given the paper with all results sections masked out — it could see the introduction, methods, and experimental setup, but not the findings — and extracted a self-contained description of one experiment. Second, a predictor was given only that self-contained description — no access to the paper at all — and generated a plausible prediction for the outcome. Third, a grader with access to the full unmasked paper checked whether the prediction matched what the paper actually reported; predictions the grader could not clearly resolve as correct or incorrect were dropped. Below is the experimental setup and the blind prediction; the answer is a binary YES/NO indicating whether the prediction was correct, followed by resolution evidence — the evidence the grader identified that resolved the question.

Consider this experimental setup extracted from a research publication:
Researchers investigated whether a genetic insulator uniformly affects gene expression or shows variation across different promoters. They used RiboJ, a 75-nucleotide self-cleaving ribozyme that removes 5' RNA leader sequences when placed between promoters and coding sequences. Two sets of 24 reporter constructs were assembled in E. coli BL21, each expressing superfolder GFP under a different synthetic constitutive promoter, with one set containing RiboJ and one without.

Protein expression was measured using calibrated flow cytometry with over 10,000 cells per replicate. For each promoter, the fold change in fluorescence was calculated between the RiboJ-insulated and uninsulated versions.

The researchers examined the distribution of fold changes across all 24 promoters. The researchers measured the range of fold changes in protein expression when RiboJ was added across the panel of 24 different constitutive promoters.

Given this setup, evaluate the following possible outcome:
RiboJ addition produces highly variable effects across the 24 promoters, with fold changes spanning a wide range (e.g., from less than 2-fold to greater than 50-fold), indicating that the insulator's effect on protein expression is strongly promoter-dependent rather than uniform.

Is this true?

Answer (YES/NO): NO